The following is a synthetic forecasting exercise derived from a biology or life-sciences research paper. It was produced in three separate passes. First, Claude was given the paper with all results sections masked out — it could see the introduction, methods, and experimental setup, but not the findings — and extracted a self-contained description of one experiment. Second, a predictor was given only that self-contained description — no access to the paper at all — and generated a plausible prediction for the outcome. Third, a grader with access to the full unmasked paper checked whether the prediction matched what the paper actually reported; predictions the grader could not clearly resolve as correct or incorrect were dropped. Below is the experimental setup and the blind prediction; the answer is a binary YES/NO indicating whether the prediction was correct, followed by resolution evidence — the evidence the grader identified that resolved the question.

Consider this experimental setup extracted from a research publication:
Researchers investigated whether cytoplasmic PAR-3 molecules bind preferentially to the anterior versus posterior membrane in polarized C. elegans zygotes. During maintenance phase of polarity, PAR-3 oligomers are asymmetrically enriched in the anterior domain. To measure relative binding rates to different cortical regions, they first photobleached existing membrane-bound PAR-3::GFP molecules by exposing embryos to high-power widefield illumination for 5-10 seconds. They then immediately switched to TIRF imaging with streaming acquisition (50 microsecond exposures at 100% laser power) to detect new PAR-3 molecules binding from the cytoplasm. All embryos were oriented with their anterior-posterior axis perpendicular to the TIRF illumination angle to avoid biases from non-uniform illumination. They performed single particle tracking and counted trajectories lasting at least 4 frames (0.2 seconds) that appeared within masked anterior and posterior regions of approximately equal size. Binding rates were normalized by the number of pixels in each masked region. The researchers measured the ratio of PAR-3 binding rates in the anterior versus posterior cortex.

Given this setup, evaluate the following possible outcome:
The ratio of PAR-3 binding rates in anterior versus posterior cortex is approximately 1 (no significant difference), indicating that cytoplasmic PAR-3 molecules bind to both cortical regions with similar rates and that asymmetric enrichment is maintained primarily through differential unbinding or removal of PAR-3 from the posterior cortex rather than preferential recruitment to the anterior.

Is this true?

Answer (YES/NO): NO